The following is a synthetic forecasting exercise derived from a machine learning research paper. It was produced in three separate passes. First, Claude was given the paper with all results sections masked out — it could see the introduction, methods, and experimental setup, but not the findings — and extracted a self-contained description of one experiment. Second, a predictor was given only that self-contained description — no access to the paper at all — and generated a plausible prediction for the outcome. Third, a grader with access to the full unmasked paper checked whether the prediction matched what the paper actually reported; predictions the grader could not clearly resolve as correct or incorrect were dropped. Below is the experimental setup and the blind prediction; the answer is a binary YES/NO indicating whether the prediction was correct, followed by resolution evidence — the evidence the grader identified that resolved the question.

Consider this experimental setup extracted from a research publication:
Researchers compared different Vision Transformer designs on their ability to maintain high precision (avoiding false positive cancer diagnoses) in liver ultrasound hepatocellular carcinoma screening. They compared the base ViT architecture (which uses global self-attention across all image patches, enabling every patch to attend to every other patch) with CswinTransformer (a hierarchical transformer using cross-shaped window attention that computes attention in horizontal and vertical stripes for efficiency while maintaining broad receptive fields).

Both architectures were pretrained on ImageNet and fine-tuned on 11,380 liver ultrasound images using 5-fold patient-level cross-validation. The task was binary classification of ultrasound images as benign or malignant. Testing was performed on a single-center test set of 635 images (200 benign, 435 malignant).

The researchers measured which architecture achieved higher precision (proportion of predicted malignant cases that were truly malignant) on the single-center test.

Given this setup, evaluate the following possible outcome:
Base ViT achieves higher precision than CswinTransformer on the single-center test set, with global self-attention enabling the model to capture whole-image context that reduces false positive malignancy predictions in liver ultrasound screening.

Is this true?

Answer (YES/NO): NO